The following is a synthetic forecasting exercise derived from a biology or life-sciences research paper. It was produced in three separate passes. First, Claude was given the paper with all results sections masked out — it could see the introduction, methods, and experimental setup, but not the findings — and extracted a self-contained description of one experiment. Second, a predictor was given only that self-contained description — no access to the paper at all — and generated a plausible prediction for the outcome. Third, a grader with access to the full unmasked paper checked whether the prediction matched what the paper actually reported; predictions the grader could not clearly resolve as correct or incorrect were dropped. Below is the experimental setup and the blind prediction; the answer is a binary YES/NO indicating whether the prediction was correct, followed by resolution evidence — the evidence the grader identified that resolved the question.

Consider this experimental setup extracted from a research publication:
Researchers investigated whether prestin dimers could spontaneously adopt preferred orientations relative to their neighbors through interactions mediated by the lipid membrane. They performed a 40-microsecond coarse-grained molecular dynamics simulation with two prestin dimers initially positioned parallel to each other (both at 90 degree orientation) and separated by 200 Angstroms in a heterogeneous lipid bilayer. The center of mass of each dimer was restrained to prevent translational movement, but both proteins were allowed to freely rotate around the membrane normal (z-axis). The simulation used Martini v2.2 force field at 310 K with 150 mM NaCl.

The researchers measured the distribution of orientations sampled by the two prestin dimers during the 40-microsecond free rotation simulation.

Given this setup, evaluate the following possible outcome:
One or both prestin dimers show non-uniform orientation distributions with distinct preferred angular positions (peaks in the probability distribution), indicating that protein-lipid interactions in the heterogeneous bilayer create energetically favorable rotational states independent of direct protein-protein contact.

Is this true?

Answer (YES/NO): YES